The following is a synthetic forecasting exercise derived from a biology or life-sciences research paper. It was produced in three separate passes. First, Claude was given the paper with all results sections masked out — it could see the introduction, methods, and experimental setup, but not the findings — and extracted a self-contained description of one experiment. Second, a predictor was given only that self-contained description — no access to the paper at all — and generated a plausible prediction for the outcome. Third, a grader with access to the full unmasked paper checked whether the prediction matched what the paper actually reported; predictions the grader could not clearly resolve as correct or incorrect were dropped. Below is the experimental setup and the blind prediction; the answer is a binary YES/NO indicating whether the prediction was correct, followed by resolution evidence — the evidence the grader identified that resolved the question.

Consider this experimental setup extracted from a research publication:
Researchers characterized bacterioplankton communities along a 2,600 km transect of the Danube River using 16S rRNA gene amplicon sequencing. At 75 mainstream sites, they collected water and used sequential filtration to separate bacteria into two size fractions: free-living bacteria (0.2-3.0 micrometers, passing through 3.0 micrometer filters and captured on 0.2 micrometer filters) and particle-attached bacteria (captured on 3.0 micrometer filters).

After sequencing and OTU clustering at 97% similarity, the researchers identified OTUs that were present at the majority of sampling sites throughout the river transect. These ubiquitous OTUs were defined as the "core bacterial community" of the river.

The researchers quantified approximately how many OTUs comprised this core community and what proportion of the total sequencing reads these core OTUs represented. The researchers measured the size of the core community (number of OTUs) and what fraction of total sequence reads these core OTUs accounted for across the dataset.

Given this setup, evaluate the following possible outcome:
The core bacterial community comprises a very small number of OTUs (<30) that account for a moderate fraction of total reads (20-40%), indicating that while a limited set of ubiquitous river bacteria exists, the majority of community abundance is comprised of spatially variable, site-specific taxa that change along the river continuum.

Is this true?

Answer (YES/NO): NO